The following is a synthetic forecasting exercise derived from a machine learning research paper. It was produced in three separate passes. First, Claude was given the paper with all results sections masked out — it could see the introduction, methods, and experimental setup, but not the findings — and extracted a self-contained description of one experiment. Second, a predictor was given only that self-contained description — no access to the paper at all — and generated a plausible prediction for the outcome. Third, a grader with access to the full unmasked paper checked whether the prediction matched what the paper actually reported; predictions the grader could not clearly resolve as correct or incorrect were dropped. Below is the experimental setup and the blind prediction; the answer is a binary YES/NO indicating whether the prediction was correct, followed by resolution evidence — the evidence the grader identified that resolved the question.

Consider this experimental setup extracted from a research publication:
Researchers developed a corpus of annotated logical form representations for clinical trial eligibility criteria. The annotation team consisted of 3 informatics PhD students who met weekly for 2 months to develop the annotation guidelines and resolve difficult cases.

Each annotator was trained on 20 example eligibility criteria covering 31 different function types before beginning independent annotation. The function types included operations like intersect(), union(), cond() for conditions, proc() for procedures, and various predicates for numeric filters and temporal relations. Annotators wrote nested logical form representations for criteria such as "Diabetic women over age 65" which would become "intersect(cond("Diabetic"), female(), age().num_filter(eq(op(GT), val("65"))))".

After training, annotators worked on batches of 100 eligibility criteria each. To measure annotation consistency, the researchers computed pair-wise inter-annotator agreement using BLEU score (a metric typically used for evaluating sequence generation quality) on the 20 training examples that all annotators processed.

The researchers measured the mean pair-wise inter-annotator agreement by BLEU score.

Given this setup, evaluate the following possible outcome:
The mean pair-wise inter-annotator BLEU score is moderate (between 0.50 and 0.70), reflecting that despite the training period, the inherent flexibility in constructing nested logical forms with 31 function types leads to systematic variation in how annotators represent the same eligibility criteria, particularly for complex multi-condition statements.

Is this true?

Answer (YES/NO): NO